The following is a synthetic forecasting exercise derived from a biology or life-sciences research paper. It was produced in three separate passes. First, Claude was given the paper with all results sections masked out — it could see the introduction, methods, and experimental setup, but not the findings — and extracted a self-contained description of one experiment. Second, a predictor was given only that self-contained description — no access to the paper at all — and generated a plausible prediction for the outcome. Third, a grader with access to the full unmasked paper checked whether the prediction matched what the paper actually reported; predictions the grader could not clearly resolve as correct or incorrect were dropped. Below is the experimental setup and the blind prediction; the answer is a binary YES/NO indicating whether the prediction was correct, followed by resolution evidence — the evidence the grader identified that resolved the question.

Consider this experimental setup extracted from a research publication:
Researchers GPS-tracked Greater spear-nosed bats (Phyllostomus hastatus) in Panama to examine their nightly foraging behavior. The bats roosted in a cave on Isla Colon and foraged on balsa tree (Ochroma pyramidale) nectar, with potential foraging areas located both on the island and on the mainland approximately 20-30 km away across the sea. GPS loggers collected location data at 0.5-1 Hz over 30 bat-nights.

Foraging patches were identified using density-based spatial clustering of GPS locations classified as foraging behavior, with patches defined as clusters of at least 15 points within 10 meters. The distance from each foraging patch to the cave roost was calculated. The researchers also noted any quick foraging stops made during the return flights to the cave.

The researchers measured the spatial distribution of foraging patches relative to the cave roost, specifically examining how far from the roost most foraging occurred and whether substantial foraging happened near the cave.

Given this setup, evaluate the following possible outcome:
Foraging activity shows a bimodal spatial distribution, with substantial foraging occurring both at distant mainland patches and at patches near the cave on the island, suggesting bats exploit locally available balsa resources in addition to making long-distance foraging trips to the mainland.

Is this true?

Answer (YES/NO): NO